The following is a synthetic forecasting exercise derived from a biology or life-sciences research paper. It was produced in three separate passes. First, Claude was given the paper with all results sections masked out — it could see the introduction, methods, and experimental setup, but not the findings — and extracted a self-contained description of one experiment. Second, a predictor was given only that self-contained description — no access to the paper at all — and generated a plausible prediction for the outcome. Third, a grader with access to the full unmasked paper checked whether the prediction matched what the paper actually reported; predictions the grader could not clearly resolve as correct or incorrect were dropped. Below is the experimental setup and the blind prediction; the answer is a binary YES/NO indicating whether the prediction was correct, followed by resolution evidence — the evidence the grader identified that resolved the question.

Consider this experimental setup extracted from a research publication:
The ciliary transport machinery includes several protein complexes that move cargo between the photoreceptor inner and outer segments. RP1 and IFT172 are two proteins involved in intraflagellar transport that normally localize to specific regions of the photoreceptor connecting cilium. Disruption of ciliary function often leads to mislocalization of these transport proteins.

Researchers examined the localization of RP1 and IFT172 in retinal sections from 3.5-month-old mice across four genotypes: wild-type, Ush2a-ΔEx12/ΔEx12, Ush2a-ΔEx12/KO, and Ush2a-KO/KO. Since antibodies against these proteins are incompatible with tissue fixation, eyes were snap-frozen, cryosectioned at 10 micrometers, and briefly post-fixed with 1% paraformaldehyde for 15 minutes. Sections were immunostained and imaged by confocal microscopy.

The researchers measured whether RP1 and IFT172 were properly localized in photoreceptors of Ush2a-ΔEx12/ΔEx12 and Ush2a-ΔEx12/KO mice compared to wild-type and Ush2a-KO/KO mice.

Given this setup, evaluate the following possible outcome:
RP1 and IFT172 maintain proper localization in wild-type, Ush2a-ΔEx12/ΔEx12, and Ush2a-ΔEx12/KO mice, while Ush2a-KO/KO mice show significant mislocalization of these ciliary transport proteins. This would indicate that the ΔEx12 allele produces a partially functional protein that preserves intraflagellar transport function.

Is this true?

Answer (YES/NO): NO